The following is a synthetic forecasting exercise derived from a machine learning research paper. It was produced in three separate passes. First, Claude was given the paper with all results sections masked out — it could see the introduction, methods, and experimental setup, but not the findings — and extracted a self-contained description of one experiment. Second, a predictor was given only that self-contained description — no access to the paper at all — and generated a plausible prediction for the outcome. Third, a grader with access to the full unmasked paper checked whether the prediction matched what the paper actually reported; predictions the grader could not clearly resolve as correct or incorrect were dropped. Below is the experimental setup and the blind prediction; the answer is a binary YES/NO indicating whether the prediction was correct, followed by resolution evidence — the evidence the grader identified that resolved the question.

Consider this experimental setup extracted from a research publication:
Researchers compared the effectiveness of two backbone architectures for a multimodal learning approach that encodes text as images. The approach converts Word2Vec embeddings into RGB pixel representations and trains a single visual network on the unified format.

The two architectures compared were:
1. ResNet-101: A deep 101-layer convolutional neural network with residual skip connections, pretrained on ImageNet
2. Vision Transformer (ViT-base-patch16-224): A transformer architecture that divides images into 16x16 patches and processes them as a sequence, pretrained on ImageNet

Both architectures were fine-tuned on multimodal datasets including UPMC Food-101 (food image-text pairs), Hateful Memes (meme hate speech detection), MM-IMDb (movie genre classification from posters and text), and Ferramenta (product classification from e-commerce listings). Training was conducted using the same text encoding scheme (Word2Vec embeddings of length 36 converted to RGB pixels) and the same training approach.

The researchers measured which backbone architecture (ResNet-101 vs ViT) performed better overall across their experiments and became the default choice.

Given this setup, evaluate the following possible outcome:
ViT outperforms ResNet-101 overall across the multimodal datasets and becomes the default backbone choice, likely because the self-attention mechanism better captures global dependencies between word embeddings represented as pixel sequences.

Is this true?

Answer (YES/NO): YES